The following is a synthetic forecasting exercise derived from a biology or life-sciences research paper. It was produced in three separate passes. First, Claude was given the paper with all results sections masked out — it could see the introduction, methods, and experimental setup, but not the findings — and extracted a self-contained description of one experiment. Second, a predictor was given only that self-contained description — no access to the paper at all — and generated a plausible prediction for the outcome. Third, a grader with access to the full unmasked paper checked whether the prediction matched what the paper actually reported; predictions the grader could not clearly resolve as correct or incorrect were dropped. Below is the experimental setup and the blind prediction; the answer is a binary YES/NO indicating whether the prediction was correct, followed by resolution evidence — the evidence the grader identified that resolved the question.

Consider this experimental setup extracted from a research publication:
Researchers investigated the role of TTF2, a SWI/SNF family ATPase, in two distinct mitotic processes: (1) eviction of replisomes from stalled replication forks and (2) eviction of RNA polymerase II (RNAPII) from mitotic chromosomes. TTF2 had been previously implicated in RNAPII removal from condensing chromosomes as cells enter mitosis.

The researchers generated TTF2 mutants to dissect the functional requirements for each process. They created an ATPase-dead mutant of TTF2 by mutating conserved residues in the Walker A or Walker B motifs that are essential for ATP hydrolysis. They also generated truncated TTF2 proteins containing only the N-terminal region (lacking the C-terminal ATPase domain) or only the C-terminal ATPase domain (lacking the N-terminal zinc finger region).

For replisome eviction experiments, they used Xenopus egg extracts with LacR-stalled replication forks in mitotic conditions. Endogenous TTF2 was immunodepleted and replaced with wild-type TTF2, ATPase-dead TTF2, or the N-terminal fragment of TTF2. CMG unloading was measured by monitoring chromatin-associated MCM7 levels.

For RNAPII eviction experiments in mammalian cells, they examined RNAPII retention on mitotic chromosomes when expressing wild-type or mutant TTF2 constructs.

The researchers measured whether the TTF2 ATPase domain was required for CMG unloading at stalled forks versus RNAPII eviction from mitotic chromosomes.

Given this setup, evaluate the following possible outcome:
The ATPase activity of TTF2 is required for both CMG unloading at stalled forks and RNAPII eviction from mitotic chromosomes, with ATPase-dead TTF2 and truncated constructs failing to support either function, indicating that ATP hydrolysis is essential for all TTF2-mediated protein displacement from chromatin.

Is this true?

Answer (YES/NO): NO